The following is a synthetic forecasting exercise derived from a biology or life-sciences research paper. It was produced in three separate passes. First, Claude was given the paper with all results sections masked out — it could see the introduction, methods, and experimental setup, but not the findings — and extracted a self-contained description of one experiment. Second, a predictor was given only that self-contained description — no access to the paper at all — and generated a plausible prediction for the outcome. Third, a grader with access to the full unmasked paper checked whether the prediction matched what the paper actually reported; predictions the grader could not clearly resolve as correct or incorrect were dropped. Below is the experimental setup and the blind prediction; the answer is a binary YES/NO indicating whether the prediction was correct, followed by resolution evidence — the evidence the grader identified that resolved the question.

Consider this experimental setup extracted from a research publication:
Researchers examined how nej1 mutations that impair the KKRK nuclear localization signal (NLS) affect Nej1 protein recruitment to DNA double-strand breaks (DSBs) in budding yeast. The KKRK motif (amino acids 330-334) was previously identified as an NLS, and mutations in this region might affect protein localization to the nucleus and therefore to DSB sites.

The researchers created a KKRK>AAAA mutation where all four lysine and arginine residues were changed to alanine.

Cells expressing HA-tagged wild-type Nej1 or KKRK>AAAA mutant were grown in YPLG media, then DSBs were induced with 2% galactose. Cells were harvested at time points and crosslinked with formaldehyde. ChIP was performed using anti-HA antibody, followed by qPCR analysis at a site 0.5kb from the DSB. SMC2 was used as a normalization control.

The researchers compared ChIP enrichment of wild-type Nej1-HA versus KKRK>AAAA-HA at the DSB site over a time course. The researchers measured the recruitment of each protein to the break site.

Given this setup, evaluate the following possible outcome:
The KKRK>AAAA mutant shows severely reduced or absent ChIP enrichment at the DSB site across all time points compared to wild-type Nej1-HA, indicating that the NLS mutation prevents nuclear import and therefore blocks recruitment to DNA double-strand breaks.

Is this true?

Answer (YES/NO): NO